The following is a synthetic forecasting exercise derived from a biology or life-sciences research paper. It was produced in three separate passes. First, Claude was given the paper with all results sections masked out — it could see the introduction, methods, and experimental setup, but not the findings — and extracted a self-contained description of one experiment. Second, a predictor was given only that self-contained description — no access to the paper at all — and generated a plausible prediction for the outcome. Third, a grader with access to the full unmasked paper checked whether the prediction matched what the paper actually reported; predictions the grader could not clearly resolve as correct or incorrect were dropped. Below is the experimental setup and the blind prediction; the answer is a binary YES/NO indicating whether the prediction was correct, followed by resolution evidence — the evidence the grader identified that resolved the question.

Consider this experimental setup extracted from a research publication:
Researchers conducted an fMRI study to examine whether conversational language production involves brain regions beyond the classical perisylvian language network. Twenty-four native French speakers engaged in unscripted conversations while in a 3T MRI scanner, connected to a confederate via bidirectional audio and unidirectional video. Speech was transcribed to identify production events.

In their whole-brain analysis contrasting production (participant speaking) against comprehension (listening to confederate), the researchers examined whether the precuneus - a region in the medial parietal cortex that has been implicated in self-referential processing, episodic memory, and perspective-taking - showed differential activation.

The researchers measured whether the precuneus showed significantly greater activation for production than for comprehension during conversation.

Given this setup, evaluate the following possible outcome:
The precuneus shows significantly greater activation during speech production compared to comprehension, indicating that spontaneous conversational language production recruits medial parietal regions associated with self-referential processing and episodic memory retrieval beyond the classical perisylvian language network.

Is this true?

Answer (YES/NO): YES